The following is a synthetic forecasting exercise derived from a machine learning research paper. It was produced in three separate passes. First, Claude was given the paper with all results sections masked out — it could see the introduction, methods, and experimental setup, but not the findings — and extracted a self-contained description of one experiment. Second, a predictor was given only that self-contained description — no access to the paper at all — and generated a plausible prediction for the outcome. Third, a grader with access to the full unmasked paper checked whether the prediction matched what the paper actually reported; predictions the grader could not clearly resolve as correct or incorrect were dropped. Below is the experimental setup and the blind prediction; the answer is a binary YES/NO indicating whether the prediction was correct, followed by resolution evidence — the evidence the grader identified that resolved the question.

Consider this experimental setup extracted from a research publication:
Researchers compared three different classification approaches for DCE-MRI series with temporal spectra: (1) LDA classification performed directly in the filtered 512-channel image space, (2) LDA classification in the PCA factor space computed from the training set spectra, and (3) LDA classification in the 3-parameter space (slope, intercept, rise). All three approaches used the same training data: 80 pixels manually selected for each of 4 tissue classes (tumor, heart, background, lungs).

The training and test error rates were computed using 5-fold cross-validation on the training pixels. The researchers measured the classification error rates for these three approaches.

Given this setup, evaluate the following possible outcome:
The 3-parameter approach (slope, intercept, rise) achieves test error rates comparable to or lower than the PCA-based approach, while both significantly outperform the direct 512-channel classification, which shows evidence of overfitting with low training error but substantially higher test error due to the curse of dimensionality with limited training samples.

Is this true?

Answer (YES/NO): NO